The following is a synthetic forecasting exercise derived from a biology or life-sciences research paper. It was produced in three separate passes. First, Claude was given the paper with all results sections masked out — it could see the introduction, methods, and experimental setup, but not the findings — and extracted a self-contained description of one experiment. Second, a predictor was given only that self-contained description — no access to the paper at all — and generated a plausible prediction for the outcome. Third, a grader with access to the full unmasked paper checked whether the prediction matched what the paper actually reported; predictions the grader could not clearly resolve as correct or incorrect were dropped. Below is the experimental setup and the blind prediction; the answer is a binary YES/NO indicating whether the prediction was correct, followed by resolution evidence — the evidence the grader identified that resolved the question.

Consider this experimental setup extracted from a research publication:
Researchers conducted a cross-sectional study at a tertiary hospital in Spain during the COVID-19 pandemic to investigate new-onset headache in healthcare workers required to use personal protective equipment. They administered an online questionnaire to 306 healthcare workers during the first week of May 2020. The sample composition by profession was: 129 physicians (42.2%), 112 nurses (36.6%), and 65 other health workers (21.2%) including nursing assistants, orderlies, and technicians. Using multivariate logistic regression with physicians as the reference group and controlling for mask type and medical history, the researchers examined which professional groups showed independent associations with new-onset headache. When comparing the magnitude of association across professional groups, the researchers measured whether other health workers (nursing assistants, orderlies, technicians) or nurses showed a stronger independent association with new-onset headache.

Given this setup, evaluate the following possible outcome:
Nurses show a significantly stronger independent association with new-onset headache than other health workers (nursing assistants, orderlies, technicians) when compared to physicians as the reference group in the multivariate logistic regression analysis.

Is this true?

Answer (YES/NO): NO